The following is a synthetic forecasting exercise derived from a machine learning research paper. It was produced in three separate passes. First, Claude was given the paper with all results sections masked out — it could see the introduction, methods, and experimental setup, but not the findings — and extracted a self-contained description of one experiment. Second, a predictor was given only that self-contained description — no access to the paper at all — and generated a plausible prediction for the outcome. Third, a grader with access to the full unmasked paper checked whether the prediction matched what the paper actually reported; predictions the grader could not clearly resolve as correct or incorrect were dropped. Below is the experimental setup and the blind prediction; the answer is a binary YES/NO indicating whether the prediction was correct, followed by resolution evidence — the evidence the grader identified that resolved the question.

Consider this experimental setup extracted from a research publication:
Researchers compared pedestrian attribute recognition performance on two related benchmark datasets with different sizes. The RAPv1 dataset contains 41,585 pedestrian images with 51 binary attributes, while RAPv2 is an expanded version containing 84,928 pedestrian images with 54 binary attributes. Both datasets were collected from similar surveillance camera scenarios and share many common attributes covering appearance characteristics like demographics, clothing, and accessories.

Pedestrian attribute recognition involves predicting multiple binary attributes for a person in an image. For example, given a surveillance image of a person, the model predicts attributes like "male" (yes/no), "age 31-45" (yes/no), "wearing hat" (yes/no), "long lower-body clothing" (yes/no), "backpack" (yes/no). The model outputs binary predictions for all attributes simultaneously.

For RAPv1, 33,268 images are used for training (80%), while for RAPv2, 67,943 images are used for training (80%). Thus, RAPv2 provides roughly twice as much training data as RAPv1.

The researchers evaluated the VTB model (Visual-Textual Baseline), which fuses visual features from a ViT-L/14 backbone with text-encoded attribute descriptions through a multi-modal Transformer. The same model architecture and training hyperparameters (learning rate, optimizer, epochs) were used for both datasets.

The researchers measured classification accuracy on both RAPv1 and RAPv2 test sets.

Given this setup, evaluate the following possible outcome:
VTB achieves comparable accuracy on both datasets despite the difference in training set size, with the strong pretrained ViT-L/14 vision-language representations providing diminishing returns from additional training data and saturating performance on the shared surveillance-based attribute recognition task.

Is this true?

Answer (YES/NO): NO